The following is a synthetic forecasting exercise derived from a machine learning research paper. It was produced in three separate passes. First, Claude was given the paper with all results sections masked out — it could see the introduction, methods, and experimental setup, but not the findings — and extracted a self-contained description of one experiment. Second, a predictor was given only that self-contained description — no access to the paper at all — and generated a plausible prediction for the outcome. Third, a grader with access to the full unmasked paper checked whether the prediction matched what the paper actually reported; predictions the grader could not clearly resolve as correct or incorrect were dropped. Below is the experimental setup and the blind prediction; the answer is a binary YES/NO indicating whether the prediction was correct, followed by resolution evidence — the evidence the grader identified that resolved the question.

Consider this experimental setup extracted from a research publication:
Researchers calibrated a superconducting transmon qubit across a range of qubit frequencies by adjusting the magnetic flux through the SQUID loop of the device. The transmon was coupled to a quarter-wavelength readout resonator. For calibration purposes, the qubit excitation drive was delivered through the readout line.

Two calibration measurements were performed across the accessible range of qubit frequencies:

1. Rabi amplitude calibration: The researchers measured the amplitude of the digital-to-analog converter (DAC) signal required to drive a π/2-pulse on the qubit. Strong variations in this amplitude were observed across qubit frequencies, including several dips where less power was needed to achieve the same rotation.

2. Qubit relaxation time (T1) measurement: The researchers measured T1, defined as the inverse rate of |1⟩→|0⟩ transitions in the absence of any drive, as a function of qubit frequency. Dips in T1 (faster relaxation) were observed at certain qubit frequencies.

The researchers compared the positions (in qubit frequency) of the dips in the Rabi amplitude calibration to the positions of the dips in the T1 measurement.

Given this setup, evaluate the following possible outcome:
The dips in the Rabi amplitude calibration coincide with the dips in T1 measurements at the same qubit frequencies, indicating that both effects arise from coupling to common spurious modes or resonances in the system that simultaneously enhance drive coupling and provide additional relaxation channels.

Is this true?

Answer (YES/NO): YES